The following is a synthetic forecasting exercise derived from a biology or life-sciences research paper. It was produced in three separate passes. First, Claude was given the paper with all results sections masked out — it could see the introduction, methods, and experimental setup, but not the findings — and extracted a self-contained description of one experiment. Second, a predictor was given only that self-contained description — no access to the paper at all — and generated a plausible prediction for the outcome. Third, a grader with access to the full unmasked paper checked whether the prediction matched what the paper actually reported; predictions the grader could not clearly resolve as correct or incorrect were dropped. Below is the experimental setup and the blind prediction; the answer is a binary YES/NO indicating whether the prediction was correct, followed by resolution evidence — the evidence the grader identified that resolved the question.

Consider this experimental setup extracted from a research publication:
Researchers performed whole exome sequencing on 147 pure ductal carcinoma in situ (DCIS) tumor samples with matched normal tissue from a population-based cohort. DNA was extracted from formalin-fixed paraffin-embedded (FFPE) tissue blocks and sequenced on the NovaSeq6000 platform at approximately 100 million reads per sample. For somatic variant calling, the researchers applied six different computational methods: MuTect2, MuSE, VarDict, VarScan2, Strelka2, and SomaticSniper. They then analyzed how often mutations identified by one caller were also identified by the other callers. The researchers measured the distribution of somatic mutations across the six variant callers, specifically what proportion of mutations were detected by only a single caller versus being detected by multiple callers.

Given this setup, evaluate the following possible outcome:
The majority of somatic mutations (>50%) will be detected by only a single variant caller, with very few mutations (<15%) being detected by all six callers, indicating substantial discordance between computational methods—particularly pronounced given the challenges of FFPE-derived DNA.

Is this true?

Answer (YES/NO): YES